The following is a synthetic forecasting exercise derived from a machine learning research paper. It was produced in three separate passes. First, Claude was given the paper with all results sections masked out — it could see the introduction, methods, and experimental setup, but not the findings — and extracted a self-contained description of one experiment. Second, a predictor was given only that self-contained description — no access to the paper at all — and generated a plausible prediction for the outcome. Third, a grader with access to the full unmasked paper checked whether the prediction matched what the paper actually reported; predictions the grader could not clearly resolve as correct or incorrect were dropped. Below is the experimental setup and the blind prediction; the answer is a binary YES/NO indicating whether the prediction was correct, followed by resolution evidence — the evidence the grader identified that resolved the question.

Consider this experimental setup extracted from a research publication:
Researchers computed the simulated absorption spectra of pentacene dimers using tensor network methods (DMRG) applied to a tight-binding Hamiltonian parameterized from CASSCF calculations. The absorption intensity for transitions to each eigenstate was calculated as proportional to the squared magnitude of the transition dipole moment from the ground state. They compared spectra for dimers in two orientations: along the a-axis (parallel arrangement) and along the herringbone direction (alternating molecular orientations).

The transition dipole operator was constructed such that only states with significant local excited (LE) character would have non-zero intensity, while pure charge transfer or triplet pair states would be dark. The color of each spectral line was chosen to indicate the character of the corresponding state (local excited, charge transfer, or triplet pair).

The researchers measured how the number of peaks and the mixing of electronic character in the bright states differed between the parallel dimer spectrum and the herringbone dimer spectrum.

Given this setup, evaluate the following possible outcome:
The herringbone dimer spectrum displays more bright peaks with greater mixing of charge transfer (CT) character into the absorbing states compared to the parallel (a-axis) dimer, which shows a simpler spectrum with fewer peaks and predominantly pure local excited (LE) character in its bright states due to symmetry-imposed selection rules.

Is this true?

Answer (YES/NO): YES